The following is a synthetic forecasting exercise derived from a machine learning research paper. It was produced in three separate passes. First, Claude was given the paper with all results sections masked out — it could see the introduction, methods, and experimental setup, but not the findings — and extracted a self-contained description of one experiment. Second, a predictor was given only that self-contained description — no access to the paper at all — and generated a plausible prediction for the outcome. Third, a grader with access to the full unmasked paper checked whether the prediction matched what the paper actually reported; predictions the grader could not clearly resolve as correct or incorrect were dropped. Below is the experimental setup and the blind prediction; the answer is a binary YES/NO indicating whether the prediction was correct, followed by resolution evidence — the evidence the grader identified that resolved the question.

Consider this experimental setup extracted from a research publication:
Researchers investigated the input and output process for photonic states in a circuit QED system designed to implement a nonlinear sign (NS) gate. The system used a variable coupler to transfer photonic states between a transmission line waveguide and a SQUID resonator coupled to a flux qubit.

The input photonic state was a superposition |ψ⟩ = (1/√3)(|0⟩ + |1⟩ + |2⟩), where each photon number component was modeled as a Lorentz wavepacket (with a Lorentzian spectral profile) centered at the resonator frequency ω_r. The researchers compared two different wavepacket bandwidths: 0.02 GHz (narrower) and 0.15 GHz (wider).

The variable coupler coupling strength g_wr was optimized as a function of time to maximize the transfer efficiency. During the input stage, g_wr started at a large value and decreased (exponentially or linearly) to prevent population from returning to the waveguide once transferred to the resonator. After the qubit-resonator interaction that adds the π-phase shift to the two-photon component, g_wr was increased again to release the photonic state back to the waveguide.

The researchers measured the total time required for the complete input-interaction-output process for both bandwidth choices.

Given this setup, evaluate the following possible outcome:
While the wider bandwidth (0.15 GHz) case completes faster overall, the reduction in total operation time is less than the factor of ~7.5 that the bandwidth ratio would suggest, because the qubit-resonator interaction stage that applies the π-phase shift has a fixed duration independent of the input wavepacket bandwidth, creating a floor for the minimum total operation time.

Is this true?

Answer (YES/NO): YES